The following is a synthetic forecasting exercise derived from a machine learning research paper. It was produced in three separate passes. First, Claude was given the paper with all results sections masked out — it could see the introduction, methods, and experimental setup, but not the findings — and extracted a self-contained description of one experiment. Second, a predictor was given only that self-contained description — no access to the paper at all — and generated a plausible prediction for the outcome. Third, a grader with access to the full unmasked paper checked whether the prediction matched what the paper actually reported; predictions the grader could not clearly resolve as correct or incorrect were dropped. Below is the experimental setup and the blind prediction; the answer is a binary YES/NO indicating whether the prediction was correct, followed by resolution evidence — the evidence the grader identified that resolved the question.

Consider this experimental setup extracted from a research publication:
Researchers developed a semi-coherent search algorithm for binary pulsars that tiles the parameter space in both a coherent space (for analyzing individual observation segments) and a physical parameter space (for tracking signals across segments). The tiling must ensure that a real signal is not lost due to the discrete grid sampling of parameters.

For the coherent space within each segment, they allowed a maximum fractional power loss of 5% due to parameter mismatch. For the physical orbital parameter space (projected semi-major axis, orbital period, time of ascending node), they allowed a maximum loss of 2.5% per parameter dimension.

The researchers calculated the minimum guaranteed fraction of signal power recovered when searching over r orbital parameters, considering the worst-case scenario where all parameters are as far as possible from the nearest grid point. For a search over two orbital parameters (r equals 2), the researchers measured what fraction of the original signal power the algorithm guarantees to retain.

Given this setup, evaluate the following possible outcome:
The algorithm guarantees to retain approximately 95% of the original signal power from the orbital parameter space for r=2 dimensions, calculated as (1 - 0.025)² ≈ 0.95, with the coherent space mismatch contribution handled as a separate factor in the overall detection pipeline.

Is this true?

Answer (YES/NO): YES